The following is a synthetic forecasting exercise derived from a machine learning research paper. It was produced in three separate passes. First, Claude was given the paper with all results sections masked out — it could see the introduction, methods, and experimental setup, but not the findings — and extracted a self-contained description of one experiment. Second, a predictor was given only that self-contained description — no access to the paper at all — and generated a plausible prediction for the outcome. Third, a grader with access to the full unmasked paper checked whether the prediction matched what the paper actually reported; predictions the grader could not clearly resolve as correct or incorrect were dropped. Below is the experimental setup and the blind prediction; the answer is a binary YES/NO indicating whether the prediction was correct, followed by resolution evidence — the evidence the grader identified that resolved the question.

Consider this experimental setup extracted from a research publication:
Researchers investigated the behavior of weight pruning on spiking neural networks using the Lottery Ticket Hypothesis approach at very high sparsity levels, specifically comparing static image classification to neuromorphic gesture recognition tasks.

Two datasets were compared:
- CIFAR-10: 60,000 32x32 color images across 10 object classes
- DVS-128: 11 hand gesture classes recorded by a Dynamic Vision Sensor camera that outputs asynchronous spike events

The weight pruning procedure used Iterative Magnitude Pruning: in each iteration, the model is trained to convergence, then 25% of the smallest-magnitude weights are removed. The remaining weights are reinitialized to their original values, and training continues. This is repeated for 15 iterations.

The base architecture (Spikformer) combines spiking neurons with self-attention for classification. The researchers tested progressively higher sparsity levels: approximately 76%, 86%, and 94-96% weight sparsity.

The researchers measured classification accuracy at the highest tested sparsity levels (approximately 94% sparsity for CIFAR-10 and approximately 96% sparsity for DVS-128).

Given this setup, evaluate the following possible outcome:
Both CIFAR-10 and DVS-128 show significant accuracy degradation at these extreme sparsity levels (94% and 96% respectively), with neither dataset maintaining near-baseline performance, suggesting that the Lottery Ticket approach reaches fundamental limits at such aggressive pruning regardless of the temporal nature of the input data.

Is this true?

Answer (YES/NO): NO